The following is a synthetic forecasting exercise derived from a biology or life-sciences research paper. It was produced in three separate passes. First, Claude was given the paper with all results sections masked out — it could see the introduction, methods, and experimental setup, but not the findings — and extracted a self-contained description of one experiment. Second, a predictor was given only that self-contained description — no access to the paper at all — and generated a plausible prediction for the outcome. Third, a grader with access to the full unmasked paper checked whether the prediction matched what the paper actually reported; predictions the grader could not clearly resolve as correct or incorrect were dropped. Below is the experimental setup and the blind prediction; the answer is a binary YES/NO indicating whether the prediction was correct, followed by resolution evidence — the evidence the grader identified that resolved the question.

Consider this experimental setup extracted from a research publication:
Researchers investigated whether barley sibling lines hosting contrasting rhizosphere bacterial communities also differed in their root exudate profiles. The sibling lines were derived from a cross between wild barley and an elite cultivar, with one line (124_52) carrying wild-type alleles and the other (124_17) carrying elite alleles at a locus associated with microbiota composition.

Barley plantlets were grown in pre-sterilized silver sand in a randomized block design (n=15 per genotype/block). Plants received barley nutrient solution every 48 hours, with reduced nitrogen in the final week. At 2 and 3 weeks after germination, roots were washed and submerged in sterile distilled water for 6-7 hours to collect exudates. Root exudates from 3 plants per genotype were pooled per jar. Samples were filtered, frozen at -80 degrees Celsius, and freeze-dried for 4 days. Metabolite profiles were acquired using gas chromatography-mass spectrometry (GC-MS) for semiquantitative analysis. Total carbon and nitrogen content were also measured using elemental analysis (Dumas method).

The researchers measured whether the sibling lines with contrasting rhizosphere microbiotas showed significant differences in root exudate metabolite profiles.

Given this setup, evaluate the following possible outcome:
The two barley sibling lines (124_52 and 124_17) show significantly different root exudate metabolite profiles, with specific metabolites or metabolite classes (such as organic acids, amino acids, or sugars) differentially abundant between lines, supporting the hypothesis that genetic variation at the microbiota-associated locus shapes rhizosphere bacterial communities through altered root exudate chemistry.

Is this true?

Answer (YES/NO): NO